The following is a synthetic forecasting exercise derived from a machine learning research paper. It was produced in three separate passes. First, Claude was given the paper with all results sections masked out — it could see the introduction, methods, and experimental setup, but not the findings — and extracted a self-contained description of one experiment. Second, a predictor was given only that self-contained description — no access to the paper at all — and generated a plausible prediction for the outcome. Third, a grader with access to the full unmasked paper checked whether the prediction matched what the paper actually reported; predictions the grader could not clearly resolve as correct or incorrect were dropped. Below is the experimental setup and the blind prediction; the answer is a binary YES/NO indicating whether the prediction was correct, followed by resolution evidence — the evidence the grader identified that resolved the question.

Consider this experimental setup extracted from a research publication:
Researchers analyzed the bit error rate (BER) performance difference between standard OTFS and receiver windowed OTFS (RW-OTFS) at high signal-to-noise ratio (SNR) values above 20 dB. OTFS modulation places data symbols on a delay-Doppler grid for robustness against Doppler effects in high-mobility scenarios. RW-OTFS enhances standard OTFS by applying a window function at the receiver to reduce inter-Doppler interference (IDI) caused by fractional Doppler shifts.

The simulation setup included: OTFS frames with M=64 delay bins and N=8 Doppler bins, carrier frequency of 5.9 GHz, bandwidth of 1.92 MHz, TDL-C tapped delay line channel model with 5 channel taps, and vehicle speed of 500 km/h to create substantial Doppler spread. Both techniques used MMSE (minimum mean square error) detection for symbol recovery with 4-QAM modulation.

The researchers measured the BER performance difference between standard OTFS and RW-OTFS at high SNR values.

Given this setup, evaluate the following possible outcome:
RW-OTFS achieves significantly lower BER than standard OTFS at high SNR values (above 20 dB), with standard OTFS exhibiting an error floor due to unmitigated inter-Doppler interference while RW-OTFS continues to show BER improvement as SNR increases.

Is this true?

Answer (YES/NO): NO